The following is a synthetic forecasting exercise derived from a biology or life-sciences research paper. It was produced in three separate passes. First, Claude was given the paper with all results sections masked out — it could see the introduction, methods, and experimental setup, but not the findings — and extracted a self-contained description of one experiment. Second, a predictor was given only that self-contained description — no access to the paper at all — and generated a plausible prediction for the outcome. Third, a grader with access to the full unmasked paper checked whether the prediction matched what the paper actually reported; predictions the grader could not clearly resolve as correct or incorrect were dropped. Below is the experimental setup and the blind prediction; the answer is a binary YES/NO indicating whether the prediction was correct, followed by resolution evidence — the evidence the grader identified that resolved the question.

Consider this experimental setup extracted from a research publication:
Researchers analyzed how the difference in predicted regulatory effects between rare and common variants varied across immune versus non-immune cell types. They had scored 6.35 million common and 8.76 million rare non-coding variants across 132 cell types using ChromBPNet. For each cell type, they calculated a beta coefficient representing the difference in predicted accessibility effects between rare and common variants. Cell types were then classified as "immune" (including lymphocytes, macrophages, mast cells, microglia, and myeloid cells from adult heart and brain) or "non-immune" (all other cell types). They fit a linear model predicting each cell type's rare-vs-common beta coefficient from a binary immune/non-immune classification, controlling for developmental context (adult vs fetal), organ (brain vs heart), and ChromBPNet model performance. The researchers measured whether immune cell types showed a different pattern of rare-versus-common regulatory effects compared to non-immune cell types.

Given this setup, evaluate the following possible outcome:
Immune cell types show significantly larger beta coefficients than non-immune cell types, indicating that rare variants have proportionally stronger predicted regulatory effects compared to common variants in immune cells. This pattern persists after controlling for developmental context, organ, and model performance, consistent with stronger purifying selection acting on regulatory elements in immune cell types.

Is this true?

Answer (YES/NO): NO